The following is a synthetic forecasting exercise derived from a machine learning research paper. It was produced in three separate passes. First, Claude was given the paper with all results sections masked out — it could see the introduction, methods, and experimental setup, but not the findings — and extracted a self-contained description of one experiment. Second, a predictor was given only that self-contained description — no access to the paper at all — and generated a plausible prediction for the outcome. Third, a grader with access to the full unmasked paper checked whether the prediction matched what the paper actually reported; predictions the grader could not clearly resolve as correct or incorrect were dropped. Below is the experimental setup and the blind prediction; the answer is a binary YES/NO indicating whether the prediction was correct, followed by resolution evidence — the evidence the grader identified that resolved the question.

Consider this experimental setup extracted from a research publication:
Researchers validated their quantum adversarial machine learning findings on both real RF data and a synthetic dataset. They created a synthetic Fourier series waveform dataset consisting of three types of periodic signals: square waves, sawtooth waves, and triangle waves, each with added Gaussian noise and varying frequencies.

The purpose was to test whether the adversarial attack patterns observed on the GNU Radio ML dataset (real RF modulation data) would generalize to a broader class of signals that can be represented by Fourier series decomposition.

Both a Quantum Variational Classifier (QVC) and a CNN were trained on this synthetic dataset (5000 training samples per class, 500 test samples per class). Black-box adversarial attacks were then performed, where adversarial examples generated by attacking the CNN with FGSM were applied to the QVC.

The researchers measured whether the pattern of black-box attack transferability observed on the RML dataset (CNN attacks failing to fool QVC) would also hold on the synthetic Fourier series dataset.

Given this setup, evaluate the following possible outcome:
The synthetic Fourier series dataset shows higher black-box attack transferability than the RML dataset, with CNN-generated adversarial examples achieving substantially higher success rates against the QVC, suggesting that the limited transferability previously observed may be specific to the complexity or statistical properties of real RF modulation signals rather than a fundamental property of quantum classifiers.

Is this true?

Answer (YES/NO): NO